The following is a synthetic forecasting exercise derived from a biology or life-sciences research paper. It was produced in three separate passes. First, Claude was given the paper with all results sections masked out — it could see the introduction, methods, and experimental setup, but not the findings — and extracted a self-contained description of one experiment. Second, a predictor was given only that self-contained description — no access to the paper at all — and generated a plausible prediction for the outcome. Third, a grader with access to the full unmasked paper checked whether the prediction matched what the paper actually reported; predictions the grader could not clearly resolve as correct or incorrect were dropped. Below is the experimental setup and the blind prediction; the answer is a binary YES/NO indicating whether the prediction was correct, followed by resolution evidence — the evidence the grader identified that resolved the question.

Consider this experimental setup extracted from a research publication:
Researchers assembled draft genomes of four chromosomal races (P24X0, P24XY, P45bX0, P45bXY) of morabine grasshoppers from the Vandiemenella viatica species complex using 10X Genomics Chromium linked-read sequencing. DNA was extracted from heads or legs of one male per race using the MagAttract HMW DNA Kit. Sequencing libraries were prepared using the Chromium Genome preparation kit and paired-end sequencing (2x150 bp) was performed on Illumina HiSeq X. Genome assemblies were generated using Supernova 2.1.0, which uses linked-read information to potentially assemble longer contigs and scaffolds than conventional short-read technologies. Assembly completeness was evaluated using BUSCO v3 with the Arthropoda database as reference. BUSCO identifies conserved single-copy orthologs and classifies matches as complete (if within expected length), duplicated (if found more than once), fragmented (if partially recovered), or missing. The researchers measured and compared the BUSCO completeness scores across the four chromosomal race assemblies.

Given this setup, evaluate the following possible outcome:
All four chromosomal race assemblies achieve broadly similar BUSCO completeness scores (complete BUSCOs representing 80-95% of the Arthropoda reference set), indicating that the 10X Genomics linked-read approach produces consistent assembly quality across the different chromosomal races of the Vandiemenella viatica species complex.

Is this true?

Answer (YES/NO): NO